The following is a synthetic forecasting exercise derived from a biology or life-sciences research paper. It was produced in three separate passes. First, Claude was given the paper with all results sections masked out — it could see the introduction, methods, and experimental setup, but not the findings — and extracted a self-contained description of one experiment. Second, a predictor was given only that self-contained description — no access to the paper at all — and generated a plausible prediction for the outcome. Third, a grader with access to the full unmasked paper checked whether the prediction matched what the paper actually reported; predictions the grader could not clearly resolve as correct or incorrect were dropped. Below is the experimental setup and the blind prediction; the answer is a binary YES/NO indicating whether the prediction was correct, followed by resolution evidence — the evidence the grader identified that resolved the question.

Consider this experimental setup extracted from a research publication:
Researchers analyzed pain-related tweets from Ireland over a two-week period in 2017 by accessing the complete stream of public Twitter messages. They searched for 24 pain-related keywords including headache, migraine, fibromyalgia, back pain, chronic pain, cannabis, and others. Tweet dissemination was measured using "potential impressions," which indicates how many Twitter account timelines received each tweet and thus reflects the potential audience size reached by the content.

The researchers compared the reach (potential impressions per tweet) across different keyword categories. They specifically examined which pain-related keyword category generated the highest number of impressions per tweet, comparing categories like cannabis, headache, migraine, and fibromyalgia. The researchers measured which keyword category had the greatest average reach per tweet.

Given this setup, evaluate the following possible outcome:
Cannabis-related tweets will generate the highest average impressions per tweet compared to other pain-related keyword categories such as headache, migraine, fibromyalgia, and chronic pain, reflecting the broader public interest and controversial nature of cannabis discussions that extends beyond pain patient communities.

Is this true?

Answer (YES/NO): YES